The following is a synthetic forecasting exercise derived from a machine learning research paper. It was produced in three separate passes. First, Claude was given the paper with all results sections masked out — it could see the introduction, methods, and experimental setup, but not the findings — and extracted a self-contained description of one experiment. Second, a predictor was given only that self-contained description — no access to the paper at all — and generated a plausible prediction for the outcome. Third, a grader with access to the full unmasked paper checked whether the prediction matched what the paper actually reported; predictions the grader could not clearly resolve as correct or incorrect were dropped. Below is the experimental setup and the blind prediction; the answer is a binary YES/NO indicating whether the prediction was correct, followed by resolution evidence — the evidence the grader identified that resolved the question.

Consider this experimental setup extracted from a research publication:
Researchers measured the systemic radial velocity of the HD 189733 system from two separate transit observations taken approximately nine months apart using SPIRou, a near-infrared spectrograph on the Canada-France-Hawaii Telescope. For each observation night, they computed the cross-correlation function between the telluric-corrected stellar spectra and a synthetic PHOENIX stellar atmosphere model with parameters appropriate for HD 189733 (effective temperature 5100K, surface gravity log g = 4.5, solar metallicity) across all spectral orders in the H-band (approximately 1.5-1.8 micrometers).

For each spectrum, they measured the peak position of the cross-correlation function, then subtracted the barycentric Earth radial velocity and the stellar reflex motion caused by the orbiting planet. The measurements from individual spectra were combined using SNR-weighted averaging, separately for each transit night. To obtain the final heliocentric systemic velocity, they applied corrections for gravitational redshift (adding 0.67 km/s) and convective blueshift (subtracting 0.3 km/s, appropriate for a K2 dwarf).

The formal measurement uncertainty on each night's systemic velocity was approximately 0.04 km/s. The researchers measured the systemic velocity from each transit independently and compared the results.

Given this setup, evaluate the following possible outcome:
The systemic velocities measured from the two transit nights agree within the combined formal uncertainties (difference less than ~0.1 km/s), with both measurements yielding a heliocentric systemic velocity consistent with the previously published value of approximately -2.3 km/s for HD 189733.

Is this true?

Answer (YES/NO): NO